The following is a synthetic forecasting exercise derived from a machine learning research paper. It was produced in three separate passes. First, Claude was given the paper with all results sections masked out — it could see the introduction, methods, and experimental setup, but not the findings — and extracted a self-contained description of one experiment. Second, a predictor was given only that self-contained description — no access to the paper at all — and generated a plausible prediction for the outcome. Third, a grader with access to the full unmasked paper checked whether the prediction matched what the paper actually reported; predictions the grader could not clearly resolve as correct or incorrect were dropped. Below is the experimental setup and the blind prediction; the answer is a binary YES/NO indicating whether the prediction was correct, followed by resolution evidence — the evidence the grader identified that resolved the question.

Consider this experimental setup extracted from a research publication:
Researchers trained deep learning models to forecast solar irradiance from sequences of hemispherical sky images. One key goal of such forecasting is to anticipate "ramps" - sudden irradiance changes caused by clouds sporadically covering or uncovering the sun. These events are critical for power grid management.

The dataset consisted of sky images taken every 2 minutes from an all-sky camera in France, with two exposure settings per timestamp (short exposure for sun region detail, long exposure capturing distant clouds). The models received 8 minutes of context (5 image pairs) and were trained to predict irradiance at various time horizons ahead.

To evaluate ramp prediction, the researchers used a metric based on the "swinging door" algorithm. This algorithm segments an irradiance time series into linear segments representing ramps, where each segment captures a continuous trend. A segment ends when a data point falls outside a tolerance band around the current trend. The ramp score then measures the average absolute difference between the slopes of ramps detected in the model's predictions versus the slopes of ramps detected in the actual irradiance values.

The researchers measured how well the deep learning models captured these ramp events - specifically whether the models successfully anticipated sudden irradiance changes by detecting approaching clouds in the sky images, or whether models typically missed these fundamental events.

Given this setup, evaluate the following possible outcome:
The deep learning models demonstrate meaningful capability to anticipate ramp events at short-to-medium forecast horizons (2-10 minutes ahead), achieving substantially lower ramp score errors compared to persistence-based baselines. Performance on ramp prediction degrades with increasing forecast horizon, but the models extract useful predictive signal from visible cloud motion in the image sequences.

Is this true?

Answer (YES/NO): NO